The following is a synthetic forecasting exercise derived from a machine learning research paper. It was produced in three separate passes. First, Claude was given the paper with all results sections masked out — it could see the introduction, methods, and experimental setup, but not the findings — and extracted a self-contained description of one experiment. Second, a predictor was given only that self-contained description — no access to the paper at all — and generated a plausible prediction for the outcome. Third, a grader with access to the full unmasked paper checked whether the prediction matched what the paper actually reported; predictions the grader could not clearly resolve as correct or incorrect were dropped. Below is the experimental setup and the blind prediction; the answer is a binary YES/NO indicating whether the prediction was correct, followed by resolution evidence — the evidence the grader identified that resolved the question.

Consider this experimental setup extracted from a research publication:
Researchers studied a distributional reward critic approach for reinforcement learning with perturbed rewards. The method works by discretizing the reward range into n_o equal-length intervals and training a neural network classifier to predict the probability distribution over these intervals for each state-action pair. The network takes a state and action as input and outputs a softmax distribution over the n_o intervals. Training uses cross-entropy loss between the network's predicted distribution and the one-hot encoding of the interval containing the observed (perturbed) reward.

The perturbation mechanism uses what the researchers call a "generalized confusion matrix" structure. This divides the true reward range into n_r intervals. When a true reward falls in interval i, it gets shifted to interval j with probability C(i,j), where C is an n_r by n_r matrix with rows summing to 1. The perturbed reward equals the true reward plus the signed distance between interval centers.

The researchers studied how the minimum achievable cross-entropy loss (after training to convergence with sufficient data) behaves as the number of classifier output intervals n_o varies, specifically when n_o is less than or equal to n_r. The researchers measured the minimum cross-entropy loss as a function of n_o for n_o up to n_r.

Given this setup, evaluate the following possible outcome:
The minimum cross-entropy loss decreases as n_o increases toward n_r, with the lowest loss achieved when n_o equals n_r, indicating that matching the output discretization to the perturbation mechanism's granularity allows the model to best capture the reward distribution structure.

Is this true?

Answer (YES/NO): NO